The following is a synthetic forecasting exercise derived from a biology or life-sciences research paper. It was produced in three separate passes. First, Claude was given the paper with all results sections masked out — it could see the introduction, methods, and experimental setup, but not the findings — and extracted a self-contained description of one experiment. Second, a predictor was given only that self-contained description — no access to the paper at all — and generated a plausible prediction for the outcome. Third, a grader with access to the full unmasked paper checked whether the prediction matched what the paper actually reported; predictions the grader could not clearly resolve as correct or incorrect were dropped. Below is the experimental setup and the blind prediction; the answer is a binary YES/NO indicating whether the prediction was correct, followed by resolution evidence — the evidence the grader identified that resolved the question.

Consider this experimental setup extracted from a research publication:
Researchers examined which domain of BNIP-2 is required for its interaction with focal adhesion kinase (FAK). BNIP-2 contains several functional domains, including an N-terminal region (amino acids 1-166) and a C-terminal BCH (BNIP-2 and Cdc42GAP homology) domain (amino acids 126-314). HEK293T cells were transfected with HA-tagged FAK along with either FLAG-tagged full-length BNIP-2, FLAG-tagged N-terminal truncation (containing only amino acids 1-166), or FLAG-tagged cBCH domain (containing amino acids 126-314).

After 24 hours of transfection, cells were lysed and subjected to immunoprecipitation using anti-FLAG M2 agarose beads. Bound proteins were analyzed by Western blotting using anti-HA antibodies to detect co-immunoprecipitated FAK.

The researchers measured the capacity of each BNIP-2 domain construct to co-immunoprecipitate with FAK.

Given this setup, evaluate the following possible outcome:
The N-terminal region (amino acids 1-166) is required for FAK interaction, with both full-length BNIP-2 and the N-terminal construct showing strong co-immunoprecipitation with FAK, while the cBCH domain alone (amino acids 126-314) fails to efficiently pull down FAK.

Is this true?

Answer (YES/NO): NO